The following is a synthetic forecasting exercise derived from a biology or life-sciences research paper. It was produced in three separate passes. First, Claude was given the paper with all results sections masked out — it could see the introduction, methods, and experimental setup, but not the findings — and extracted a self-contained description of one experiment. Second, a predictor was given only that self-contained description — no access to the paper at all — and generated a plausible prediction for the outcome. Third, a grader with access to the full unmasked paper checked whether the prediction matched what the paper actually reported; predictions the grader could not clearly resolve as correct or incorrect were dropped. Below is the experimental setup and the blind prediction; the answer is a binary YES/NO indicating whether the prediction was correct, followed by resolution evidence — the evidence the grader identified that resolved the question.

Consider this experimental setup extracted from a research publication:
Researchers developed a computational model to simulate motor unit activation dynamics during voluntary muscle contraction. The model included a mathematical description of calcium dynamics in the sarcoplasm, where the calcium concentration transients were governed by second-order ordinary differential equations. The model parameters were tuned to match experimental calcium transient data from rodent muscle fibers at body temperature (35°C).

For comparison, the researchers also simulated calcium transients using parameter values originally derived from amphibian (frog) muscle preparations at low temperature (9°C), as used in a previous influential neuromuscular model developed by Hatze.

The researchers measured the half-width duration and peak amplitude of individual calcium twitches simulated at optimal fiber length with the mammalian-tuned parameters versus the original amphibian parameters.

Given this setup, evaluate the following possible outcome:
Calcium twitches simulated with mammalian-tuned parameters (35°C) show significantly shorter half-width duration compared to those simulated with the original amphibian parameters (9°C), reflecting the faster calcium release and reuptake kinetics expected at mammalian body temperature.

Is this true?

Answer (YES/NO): YES